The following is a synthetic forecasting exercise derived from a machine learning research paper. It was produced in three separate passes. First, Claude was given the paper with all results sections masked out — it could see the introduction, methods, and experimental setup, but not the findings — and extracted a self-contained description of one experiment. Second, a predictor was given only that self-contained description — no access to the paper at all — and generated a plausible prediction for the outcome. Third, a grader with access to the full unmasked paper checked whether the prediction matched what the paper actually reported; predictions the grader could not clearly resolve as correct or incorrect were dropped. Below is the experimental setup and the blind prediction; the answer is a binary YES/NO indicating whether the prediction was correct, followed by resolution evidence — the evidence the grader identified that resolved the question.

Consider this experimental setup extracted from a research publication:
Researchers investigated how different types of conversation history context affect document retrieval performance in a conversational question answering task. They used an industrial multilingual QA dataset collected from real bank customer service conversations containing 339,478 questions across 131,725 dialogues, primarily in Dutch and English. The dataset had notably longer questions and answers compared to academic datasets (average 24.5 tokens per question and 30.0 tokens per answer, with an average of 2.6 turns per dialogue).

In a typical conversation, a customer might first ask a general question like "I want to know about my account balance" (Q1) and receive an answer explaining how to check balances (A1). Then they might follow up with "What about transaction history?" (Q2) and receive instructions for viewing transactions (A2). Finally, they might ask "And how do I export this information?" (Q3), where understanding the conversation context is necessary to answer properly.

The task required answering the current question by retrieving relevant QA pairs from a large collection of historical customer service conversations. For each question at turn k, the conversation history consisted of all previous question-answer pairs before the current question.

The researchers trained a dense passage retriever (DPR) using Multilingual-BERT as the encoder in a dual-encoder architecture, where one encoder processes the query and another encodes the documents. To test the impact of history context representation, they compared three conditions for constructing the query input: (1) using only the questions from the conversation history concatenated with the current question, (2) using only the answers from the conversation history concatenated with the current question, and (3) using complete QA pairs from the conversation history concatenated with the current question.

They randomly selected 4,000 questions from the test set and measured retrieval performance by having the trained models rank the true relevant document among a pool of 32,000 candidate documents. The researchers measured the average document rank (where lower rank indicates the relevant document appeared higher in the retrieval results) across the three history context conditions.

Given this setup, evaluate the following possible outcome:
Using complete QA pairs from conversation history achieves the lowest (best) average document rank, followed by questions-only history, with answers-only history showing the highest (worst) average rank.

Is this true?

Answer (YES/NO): NO